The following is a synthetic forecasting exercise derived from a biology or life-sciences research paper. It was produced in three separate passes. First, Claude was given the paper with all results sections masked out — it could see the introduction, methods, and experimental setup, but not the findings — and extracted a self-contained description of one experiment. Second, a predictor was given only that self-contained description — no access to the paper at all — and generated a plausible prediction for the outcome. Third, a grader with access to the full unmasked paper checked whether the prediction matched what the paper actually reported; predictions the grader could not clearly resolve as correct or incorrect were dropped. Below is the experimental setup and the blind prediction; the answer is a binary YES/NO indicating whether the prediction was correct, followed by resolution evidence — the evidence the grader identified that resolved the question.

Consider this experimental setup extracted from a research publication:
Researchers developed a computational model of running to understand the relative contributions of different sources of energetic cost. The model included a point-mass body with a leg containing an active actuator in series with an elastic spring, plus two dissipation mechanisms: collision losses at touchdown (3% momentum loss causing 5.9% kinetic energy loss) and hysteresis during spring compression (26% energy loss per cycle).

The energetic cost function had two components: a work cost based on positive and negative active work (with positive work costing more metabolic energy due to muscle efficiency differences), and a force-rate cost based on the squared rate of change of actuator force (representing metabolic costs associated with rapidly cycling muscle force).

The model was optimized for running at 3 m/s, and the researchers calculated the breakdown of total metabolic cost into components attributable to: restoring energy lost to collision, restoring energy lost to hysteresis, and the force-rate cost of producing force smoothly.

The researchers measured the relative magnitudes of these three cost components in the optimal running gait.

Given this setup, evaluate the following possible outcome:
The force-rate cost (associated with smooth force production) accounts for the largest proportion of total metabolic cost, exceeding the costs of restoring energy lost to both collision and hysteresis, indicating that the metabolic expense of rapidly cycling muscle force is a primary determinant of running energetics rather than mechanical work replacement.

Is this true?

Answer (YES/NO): NO